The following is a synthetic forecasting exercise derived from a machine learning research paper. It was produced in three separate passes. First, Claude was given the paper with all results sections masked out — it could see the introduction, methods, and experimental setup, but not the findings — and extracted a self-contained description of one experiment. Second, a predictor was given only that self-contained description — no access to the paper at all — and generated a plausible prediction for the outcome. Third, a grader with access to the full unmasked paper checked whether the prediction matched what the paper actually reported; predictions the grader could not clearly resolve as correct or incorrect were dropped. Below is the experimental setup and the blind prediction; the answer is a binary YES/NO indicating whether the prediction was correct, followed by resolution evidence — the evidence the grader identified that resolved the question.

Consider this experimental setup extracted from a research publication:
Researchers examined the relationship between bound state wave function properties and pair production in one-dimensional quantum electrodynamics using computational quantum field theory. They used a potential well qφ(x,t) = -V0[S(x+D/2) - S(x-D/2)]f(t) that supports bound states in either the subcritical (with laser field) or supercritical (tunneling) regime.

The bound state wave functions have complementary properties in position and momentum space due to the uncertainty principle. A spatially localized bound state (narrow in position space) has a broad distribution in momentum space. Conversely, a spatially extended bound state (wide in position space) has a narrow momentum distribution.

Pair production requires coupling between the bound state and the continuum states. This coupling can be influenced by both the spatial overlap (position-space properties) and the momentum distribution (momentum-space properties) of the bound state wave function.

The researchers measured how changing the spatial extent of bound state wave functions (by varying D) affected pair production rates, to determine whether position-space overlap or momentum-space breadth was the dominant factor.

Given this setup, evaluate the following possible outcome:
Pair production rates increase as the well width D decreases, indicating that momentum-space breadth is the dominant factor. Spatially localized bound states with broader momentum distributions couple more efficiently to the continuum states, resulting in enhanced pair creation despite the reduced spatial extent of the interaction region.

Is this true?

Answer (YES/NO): YES